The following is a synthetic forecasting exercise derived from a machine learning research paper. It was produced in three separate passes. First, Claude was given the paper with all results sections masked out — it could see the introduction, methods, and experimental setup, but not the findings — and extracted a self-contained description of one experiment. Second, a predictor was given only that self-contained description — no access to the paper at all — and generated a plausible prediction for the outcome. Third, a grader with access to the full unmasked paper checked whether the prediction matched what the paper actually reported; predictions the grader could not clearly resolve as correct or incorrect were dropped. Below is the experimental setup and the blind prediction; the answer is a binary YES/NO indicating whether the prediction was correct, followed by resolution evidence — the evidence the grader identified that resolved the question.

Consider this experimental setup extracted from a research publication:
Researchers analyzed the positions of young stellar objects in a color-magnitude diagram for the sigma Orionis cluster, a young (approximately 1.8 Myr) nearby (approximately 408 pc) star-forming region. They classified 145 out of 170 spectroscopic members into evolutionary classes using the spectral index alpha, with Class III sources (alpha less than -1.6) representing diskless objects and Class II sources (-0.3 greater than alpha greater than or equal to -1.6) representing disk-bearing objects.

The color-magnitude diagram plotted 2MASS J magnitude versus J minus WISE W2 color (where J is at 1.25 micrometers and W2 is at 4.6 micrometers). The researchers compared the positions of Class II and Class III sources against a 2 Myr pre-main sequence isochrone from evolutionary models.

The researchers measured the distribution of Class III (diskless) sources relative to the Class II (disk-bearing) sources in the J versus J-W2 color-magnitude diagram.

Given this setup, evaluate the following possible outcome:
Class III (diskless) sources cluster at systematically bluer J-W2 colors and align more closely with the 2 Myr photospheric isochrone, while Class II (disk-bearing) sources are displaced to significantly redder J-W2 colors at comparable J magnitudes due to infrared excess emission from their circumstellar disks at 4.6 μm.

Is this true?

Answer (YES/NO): YES